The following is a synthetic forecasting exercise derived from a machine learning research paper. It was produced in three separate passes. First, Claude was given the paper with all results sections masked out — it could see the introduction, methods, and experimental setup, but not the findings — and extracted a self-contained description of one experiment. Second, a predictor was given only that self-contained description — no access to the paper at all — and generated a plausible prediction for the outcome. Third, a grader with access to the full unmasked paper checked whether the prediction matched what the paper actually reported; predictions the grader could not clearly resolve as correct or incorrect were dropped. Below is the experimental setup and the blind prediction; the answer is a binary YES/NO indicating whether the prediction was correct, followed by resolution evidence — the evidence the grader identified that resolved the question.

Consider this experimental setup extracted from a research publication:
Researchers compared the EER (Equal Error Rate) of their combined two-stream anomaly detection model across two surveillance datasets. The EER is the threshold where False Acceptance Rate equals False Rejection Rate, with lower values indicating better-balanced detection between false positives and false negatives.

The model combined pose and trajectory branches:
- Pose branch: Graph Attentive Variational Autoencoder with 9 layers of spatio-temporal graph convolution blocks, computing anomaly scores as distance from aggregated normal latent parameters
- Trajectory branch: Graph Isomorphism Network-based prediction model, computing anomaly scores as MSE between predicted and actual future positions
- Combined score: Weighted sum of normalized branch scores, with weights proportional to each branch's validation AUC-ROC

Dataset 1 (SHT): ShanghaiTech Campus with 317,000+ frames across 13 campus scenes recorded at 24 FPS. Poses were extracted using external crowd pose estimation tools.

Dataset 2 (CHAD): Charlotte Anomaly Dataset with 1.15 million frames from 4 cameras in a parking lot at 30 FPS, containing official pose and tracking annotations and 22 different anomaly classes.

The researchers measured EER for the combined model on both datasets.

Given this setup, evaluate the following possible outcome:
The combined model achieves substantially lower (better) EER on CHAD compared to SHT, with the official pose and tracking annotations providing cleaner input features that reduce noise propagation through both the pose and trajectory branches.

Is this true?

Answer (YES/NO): NO